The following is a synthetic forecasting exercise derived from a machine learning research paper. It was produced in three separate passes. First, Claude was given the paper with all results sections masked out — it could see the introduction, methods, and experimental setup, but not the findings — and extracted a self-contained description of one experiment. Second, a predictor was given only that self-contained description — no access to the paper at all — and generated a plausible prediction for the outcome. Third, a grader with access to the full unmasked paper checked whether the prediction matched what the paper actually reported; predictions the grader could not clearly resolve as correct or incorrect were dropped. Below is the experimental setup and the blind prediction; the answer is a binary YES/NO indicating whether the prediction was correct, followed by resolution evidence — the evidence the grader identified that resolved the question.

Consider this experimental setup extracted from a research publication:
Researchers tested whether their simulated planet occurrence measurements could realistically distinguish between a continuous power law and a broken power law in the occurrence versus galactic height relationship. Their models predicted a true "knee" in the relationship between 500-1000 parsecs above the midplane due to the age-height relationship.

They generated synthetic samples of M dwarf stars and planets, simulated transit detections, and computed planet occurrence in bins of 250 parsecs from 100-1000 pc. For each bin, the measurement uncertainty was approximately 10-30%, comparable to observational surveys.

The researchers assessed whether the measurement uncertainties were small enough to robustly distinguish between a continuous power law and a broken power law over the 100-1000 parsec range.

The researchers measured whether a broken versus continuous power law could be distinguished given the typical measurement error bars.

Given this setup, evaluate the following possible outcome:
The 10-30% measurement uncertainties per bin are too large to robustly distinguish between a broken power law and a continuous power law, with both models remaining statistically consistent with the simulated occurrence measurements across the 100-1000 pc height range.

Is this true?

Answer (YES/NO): YES